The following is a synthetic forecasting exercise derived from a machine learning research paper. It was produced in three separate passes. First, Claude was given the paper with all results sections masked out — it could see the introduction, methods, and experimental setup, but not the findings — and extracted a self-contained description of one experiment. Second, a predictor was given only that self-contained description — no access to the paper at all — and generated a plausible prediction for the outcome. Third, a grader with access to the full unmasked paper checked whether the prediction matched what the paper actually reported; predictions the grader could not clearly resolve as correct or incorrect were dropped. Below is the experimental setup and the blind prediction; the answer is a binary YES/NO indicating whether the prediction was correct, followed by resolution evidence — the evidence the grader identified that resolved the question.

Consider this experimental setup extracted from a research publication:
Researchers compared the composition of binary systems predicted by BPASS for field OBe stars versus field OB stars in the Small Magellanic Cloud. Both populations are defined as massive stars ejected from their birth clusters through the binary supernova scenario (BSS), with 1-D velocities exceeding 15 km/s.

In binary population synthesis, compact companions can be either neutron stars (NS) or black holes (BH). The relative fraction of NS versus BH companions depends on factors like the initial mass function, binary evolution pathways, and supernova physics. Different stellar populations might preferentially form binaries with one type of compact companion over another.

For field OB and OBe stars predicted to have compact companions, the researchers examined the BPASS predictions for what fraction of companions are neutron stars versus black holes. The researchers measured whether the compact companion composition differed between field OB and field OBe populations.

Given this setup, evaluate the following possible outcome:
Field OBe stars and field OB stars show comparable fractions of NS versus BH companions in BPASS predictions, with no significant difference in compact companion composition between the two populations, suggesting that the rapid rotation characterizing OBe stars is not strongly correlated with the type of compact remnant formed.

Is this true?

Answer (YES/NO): NO